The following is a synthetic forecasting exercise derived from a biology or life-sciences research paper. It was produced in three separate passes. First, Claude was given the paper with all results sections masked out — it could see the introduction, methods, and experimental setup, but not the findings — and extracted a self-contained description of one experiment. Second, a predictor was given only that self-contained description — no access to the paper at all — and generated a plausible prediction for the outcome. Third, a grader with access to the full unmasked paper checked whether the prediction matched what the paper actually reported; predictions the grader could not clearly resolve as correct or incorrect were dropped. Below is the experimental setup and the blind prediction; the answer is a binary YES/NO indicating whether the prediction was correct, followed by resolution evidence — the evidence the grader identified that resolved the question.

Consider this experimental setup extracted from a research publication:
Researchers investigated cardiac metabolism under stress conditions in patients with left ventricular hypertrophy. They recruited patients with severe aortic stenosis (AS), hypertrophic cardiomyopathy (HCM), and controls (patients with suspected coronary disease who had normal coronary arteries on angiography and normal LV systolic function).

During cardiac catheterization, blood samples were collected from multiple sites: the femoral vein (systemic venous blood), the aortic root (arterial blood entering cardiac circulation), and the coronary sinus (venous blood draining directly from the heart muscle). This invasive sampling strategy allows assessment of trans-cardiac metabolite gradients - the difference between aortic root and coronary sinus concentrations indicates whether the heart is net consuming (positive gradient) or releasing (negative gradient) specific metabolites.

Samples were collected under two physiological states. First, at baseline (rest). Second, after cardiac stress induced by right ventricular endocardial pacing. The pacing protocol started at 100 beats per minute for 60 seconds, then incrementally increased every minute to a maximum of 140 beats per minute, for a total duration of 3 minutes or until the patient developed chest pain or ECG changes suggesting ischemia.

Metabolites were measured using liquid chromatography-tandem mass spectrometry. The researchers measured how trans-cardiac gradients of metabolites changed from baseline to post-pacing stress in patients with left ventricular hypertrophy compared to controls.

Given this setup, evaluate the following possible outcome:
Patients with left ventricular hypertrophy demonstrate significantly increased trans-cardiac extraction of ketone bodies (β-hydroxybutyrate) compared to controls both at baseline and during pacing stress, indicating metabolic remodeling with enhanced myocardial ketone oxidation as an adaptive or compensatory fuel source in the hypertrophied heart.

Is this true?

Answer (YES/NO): NO